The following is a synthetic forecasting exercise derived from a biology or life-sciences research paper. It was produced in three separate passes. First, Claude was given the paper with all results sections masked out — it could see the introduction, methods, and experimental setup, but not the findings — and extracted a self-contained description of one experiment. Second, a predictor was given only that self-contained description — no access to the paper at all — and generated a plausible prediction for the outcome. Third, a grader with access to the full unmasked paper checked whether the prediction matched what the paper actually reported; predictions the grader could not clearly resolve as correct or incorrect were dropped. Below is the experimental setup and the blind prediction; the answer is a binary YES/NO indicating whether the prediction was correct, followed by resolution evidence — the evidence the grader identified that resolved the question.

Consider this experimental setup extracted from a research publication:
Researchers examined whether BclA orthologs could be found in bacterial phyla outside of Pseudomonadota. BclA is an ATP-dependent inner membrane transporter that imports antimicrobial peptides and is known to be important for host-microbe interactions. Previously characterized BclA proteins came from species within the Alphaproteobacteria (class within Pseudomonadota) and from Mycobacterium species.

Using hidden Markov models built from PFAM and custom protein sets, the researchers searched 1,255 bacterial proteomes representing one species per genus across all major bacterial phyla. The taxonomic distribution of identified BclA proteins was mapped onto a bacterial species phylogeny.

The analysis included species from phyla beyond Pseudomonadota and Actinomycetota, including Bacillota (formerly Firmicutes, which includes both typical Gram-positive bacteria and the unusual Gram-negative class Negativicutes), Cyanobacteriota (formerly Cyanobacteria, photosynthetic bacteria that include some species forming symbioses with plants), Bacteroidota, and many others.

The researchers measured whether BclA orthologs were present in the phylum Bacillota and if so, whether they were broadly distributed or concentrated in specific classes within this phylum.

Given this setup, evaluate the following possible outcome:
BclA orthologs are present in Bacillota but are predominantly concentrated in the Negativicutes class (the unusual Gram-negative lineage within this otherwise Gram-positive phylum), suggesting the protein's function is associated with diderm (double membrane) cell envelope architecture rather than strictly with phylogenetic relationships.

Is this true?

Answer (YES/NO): YES